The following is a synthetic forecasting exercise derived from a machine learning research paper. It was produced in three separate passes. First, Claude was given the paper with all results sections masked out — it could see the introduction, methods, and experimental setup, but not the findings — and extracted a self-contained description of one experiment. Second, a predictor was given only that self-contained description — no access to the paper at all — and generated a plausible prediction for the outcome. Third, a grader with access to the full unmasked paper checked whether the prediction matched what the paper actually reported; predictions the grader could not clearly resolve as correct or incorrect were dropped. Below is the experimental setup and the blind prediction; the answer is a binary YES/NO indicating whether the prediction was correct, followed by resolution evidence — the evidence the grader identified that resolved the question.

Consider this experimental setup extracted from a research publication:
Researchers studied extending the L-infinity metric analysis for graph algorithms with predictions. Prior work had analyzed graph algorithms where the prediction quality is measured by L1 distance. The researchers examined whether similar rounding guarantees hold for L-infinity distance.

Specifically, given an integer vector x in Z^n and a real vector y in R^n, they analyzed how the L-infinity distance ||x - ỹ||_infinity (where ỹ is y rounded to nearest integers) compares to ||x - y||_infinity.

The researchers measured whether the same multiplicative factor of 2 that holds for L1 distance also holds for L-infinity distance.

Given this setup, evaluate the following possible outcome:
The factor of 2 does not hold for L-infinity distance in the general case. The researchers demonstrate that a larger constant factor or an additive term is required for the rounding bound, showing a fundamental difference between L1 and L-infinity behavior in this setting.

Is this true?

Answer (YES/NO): NO